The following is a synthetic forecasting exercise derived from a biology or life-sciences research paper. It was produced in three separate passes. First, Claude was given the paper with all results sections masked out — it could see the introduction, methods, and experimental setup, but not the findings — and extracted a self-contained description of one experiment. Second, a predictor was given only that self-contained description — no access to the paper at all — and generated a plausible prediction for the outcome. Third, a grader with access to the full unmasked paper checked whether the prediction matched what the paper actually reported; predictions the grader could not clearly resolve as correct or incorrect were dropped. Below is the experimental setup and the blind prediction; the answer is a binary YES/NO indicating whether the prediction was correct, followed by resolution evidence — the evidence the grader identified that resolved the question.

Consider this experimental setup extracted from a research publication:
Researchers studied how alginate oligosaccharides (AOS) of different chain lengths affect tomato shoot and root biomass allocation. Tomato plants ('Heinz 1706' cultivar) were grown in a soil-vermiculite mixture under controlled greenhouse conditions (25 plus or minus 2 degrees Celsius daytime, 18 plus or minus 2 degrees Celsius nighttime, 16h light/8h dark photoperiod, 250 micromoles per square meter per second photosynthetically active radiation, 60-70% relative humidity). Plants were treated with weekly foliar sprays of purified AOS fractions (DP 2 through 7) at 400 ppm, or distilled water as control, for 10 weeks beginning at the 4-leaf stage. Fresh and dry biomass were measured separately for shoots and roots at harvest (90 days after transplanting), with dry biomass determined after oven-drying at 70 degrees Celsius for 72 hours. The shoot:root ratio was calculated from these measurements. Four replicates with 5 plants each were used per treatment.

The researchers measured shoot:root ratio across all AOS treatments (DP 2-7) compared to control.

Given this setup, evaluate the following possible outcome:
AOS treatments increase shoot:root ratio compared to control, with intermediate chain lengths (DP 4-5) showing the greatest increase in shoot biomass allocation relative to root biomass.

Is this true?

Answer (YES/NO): NO